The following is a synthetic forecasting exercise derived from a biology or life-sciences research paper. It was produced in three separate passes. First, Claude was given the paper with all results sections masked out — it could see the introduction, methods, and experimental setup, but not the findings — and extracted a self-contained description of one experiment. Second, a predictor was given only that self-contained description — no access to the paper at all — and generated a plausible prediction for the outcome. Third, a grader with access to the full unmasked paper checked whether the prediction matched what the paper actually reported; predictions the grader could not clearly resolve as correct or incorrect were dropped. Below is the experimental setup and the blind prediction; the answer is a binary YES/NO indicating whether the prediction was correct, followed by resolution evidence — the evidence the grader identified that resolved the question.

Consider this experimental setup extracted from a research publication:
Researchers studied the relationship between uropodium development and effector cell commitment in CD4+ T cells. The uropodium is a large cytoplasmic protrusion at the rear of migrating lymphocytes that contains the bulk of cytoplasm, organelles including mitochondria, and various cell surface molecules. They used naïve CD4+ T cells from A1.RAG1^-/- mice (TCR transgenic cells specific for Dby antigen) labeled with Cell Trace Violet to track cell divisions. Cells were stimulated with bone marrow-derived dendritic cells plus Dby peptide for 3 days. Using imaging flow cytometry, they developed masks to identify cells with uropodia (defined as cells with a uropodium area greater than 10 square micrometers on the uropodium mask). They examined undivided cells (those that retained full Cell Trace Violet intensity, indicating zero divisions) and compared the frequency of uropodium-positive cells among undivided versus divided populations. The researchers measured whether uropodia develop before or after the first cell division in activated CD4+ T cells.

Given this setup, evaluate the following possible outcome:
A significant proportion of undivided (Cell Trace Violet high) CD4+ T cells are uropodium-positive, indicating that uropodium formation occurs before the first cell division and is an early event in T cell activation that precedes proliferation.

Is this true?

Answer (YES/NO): YES